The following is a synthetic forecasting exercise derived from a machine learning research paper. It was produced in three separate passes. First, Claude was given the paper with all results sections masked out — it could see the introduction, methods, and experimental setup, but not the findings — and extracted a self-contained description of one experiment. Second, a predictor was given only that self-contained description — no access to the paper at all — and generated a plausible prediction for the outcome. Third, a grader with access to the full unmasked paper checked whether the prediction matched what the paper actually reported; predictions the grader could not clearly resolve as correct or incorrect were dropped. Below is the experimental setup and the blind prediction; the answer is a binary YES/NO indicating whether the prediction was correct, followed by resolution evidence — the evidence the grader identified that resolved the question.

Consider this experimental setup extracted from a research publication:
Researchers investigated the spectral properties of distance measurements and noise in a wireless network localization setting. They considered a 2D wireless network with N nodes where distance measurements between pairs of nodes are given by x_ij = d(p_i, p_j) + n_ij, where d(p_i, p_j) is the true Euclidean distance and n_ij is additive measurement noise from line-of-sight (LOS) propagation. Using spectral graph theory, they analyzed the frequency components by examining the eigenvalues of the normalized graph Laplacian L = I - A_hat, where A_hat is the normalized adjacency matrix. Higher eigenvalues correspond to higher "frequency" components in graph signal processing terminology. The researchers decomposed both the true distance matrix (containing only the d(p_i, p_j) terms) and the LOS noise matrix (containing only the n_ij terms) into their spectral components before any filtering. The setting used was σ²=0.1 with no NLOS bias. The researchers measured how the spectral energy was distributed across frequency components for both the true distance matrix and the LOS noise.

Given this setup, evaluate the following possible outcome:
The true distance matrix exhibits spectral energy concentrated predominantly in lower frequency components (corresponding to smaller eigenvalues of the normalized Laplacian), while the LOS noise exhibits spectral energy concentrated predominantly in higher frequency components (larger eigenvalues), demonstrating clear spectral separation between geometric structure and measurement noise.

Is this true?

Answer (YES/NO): NO